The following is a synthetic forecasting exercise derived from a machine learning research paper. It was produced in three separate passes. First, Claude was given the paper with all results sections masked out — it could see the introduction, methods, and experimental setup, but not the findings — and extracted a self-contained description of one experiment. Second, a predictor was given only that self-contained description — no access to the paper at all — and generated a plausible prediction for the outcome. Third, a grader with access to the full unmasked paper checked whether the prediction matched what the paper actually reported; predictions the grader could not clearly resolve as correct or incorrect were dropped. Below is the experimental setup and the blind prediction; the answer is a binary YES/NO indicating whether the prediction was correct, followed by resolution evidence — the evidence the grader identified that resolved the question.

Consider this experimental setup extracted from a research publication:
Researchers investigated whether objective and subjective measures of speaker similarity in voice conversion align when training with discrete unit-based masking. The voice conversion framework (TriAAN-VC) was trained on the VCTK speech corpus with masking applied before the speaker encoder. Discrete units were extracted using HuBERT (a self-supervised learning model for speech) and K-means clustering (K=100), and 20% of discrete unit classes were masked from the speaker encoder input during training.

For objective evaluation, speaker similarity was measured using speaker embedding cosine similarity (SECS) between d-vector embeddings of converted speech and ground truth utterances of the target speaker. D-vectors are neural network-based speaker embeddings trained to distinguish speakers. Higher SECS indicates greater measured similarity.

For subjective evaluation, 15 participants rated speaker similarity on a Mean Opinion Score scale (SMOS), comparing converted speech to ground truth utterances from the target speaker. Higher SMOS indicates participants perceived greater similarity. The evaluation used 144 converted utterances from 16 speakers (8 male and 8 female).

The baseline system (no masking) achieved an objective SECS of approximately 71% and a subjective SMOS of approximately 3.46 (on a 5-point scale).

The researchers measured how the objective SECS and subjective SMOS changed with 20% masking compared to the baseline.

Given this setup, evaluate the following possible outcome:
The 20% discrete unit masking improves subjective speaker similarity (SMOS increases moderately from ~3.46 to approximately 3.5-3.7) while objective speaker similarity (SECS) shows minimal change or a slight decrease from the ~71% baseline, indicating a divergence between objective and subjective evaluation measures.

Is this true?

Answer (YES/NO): YES